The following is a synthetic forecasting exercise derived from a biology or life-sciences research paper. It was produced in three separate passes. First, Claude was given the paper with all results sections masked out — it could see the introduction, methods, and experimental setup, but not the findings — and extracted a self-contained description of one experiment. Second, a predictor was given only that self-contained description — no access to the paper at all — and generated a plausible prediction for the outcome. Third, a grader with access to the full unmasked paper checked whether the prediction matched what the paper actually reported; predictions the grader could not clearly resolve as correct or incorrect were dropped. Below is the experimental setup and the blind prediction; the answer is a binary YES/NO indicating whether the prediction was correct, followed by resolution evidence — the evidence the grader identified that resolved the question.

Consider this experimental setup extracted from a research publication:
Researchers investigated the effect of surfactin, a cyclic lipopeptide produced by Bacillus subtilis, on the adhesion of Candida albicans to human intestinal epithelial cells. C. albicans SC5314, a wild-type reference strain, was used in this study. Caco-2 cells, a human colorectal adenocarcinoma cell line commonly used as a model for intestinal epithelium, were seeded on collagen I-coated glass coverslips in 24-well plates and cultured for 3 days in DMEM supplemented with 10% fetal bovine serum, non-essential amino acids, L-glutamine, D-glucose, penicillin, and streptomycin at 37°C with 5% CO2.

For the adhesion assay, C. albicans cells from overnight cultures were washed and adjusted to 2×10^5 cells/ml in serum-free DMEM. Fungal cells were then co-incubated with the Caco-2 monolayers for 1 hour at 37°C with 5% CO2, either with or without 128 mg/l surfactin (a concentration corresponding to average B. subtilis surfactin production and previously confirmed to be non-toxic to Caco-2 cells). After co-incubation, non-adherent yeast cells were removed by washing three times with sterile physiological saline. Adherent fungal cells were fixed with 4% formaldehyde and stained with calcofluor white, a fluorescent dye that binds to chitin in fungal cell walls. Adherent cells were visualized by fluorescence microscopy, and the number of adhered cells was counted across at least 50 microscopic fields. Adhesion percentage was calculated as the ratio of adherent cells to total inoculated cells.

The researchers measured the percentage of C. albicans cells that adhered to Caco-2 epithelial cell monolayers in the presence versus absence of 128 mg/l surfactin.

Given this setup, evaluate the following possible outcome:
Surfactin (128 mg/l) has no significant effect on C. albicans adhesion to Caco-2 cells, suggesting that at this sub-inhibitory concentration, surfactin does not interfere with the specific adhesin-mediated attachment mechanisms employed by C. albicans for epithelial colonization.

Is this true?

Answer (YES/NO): NO